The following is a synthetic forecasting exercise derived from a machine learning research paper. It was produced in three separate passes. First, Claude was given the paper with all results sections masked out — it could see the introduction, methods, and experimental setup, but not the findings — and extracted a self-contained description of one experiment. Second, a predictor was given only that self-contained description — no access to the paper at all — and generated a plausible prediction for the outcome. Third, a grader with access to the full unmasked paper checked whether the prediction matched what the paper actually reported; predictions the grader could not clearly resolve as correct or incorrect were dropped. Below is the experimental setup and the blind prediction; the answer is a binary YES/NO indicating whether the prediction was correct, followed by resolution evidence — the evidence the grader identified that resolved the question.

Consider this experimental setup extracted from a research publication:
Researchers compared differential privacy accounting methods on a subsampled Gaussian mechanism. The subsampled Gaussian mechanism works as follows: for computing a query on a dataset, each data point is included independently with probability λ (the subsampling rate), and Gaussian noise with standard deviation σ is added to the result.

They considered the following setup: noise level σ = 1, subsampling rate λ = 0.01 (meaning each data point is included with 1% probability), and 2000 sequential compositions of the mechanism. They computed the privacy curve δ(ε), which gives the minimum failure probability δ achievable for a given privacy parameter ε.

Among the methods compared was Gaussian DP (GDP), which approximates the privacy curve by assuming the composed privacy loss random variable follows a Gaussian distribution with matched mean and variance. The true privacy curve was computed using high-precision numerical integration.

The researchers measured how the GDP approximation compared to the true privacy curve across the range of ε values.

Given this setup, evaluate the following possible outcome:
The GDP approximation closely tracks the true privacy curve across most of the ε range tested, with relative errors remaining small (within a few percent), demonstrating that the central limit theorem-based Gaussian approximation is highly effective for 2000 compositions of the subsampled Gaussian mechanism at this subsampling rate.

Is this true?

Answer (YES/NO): NO